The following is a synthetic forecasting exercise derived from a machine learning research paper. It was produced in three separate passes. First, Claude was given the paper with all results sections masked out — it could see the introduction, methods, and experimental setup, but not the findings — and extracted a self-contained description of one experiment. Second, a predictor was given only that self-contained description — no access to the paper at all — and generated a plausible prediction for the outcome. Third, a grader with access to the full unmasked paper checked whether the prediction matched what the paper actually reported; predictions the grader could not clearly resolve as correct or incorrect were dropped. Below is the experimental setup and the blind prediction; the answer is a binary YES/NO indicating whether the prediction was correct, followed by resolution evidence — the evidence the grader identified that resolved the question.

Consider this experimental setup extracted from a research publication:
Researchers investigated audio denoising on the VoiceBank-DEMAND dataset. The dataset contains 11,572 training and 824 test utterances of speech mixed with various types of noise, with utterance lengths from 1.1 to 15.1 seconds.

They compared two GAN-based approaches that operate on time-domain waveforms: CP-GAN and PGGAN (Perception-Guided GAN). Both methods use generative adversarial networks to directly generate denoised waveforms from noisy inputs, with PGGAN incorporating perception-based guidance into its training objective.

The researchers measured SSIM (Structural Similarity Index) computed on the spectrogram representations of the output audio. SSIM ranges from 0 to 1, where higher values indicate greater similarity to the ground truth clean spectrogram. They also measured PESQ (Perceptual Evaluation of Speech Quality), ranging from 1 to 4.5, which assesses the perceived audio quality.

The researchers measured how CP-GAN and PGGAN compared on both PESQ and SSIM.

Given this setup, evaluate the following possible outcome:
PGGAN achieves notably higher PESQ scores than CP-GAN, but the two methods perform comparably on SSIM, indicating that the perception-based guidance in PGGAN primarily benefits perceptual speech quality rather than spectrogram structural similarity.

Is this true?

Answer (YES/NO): NO